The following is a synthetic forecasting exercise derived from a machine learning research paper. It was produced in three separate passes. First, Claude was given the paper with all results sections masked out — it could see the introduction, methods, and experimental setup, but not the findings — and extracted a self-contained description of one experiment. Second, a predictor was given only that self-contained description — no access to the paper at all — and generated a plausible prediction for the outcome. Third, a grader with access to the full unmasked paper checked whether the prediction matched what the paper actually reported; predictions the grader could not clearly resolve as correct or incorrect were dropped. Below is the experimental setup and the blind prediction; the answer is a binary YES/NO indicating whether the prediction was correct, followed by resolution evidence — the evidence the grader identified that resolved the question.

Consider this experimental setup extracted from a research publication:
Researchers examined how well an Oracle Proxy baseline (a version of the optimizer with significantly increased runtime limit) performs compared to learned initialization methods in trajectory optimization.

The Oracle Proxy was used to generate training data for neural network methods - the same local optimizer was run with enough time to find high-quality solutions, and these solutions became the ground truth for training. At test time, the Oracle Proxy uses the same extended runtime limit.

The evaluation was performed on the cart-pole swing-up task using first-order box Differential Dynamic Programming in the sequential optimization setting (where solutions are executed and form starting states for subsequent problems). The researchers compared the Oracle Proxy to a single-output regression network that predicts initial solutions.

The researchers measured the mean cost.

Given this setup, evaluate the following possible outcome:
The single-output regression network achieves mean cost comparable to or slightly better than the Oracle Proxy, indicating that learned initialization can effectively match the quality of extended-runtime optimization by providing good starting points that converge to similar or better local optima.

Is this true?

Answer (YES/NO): NO